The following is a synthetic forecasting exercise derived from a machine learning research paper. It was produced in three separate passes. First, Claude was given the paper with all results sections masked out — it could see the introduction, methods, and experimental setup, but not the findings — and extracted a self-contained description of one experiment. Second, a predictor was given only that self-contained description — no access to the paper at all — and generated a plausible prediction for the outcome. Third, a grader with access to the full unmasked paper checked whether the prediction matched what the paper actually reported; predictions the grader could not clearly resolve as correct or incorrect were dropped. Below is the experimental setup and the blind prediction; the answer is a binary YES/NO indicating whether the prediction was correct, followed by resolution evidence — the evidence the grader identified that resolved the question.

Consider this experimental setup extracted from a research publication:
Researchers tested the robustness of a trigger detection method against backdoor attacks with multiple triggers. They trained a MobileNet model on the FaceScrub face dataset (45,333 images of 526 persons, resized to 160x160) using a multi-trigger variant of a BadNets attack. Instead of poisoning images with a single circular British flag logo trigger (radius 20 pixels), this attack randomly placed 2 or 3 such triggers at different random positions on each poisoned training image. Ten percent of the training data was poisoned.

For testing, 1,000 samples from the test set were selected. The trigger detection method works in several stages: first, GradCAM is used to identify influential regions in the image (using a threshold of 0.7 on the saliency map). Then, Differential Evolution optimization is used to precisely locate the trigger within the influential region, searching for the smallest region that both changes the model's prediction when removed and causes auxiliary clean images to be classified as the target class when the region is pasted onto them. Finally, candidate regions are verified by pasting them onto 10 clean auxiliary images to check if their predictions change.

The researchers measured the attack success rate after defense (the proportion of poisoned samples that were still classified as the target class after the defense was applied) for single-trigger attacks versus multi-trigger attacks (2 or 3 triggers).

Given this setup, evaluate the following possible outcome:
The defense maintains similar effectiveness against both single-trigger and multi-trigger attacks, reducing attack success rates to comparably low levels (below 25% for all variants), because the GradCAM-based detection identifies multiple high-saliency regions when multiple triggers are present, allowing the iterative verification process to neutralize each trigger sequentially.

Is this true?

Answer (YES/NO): YES